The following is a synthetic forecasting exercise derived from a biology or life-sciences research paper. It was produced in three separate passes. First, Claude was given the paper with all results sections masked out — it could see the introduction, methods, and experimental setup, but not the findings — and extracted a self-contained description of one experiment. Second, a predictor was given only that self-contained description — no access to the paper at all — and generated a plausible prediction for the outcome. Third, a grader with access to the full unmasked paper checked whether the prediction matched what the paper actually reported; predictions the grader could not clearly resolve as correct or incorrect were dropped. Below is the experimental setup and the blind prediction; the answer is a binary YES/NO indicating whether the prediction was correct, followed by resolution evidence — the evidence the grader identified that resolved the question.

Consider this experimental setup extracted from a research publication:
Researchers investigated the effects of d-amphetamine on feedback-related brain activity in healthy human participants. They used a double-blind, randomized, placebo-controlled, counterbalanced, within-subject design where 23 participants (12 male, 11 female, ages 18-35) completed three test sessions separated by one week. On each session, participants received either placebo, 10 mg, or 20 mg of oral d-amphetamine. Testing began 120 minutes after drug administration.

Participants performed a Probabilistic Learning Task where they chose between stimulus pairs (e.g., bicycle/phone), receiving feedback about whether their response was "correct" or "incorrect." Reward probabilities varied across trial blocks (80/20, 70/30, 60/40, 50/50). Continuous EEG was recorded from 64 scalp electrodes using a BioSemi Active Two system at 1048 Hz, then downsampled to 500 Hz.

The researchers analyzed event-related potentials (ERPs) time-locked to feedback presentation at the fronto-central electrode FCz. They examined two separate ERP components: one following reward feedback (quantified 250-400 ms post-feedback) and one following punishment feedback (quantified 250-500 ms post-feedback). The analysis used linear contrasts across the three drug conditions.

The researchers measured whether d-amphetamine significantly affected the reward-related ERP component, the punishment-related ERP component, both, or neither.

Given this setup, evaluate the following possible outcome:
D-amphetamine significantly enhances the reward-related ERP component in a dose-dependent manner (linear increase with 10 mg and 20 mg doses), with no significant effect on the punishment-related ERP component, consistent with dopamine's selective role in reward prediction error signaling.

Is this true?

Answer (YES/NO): YES